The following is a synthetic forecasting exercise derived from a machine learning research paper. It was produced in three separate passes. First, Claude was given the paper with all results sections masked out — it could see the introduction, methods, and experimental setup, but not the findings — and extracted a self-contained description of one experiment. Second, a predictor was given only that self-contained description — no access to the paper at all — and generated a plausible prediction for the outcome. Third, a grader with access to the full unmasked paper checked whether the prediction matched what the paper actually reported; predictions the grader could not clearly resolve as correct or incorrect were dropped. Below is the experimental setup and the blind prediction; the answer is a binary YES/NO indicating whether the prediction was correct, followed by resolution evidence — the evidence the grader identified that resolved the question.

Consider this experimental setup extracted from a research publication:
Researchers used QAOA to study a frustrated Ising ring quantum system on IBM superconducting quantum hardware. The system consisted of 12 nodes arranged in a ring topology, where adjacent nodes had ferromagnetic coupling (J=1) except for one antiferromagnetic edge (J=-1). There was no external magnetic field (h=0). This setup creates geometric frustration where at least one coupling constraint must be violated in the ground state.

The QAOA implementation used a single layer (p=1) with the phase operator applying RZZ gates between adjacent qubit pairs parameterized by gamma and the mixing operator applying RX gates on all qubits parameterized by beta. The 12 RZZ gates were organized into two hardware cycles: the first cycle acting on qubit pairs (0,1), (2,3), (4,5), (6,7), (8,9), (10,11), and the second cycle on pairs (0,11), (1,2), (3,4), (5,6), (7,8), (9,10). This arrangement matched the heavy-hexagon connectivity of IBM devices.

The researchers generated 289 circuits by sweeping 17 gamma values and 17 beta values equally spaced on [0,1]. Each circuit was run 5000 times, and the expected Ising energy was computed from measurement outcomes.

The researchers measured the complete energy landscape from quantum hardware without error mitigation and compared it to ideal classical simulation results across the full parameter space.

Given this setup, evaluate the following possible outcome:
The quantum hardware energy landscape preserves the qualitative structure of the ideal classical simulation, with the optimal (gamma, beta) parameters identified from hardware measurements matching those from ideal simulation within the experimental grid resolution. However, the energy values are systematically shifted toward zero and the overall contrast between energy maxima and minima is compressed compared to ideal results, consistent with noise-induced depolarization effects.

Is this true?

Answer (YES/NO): YES